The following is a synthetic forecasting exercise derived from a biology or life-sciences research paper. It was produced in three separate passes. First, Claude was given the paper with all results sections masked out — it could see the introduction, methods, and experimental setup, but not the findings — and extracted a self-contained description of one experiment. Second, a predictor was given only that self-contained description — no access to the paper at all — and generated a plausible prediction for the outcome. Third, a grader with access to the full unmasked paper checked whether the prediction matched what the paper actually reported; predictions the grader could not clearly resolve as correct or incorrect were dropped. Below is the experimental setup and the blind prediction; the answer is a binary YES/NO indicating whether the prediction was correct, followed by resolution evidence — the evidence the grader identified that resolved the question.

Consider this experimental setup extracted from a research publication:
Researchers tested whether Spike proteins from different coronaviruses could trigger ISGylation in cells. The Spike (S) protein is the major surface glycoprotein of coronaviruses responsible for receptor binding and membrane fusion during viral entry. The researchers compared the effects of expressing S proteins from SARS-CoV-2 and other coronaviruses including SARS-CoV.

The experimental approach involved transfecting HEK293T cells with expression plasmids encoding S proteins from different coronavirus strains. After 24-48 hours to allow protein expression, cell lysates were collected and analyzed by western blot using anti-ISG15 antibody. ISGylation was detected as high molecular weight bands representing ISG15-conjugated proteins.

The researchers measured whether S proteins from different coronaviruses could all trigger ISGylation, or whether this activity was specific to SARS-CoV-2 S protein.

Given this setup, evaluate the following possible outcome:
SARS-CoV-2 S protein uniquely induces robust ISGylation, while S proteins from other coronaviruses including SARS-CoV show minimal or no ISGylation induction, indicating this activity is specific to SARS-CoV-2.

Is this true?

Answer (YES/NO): NO